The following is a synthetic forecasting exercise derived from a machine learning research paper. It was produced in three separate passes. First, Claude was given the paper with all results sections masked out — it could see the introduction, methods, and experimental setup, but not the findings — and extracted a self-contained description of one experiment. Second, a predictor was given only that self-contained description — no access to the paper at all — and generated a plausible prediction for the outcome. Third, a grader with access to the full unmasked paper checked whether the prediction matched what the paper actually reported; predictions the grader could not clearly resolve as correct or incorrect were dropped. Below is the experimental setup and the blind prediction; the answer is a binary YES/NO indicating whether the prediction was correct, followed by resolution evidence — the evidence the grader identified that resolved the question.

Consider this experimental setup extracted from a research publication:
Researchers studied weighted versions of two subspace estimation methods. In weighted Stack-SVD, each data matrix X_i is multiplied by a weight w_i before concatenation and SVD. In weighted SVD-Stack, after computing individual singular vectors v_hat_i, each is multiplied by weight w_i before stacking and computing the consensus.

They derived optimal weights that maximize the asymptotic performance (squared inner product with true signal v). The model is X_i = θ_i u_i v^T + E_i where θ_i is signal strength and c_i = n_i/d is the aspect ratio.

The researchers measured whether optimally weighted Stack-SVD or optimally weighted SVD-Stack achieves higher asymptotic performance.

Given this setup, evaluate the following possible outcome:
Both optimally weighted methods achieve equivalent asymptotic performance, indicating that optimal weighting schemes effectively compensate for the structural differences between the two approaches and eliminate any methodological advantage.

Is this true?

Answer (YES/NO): NO